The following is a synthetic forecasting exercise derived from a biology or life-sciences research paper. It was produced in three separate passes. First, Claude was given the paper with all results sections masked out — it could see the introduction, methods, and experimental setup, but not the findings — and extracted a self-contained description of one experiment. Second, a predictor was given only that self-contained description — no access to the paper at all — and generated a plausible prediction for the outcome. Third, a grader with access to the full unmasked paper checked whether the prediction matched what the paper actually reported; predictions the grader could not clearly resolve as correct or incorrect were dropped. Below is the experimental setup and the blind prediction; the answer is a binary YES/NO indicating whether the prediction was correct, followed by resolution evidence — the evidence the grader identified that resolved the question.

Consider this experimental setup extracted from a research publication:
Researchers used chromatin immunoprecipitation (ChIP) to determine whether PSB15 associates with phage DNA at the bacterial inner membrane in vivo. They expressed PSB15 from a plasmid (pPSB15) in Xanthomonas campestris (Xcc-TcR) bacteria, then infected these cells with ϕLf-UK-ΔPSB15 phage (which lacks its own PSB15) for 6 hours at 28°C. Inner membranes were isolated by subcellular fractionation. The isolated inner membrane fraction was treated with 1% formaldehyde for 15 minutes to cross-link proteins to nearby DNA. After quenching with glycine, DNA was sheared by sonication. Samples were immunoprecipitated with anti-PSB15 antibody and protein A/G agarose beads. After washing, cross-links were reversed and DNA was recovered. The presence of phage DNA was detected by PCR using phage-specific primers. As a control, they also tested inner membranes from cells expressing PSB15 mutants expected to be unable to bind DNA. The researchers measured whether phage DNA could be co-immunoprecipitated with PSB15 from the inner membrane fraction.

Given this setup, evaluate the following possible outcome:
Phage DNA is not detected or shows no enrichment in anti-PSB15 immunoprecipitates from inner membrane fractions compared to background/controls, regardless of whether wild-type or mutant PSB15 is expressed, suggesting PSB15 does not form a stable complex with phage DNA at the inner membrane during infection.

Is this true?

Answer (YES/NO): NO